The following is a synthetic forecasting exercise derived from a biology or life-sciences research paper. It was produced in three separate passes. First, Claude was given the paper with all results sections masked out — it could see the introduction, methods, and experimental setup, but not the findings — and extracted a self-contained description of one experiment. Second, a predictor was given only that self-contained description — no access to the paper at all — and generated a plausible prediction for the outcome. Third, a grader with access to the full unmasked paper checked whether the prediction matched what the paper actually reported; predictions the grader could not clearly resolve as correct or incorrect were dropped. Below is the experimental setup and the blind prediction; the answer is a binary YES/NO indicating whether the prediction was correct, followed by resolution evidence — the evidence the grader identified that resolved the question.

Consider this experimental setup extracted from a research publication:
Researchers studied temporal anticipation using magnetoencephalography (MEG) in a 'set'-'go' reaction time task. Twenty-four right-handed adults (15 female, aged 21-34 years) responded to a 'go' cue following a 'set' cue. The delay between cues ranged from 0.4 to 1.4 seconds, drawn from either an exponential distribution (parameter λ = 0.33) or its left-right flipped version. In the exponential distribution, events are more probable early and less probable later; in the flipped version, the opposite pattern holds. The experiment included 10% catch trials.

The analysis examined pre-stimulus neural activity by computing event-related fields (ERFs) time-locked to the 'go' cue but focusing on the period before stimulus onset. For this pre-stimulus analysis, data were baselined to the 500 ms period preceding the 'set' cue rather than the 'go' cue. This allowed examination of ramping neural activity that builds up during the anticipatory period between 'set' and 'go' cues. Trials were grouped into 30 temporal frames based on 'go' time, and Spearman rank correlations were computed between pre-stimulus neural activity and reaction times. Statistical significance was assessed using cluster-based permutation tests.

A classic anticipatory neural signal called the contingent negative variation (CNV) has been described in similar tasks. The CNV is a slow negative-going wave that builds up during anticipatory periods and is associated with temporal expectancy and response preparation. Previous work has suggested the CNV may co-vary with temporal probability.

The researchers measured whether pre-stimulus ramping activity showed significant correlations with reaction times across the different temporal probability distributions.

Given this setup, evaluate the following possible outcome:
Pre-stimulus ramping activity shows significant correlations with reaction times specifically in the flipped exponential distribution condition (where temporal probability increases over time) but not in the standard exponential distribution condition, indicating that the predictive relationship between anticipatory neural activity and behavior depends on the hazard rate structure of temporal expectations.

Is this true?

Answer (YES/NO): NO